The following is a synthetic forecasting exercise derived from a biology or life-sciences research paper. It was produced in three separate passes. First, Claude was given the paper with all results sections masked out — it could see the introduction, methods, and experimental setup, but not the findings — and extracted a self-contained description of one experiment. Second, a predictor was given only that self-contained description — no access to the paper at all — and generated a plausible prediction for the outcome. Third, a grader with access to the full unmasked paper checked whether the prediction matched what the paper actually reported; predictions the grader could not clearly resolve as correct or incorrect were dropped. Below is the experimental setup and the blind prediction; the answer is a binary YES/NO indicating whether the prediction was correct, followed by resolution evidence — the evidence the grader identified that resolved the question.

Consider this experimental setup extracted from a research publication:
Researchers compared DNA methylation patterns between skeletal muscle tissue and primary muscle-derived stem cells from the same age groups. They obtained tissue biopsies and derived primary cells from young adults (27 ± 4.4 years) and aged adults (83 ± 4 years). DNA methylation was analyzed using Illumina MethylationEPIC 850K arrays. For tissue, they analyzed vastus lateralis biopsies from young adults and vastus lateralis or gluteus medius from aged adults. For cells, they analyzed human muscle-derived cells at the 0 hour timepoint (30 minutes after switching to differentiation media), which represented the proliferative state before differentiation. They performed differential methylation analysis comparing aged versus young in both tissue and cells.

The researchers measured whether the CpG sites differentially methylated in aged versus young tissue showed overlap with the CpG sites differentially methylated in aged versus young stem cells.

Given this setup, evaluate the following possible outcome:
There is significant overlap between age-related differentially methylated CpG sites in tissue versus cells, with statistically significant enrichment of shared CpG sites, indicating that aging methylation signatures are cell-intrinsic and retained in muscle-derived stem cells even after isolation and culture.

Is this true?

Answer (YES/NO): NO